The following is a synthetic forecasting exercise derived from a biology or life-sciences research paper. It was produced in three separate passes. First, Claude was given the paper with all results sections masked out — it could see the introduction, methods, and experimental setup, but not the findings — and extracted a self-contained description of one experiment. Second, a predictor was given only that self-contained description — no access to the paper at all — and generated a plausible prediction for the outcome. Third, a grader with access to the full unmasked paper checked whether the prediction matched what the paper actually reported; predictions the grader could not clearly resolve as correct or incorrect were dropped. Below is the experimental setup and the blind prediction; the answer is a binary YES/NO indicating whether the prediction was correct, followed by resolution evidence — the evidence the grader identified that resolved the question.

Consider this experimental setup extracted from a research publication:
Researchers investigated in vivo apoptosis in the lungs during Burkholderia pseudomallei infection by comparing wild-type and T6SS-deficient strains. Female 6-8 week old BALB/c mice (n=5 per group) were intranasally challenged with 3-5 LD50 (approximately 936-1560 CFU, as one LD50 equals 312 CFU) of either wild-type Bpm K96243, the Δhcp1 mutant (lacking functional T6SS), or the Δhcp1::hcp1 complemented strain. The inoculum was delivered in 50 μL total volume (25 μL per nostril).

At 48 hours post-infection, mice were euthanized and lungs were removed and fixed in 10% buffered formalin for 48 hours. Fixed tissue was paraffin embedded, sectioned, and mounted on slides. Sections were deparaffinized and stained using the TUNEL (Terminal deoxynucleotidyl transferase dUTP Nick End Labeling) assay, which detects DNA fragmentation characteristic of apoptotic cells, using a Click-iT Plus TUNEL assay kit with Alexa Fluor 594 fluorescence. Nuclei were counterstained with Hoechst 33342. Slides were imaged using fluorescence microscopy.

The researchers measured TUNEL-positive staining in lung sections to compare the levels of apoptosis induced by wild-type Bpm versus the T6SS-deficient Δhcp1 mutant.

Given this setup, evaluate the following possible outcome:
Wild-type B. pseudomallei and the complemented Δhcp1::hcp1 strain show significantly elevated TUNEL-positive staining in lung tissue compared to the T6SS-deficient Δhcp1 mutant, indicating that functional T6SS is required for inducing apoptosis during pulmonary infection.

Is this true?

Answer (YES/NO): NO